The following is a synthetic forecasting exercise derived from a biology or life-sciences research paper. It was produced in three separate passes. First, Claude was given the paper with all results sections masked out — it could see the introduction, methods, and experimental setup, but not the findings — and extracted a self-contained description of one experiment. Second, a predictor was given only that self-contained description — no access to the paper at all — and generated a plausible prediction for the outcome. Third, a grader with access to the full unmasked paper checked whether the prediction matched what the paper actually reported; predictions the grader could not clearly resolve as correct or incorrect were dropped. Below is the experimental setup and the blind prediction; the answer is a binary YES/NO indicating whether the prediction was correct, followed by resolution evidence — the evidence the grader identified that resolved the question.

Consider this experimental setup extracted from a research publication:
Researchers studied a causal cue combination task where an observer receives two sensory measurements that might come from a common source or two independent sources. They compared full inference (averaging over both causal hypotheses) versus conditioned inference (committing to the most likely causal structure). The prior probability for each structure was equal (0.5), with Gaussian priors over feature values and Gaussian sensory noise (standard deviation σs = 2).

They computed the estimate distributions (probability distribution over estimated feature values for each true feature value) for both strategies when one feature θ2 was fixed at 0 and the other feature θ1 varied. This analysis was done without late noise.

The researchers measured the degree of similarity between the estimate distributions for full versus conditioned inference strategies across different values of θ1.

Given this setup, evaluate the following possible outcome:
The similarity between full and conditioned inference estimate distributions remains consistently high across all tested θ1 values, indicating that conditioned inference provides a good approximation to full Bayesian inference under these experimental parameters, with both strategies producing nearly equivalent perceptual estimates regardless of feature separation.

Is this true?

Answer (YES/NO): NO